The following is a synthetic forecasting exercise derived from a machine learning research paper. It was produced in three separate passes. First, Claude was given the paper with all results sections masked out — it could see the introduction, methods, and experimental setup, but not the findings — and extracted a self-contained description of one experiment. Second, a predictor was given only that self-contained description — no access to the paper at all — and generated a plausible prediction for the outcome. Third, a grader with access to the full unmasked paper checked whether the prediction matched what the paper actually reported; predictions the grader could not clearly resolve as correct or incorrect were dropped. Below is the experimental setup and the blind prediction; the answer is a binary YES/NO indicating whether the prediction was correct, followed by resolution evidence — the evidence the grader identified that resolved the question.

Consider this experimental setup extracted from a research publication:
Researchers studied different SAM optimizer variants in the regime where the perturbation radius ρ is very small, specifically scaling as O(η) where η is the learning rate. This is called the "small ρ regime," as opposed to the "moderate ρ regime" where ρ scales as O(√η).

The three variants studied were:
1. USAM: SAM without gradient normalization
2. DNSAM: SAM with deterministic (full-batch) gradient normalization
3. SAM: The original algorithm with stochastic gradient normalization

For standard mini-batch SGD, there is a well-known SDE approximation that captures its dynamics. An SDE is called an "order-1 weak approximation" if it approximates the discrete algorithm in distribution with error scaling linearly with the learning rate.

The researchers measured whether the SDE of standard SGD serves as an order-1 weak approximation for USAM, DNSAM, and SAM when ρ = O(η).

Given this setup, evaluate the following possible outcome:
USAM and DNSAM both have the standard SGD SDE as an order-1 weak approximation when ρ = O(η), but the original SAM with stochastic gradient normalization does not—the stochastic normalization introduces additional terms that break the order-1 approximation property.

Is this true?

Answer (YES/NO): NO